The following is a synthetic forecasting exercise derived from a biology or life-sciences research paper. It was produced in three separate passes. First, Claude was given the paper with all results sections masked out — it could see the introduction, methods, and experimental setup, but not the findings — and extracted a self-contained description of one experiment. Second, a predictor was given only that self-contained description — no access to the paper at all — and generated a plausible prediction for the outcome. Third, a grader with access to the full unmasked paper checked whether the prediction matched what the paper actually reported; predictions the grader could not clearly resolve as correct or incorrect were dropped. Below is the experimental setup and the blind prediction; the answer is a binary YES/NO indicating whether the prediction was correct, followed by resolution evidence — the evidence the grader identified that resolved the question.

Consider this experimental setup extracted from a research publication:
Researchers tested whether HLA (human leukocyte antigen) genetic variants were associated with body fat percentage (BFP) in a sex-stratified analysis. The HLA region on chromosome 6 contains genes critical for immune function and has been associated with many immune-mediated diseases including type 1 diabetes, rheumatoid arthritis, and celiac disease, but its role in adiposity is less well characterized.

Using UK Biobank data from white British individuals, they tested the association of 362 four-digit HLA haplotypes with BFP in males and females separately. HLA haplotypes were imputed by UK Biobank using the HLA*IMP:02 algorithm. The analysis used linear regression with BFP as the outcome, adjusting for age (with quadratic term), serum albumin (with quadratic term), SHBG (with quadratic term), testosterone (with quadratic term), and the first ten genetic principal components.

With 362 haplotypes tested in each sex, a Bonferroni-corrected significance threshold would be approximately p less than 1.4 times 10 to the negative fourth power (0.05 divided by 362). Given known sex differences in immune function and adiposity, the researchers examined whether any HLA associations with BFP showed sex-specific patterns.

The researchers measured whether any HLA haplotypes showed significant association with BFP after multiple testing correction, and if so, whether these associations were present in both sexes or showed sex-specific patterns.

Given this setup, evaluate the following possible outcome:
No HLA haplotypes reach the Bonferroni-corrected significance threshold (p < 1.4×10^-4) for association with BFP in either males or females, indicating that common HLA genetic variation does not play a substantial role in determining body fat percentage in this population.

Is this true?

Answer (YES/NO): NO